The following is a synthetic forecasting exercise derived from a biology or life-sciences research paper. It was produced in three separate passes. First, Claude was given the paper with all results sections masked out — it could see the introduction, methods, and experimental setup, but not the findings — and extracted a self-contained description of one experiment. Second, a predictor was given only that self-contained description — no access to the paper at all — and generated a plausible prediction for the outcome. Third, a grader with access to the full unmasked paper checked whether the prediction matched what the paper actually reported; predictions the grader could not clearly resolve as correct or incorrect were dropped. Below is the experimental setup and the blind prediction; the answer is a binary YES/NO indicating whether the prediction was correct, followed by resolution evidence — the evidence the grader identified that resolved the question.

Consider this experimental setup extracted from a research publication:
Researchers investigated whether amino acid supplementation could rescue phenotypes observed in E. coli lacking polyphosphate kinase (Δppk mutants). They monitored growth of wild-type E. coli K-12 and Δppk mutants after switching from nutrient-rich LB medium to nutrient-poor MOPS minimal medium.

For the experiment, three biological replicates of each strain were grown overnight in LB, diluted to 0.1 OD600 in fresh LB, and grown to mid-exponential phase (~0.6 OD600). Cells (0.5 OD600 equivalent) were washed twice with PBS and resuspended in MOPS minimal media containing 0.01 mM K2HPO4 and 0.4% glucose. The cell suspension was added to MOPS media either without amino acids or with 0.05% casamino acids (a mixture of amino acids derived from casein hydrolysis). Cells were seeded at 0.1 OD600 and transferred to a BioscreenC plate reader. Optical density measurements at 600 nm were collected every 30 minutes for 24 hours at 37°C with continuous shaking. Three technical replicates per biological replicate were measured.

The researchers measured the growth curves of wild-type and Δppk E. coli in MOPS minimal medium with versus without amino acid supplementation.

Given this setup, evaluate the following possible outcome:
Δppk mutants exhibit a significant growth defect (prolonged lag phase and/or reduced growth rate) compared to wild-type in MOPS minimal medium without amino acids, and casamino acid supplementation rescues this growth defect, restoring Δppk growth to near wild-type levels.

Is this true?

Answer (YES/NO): NO